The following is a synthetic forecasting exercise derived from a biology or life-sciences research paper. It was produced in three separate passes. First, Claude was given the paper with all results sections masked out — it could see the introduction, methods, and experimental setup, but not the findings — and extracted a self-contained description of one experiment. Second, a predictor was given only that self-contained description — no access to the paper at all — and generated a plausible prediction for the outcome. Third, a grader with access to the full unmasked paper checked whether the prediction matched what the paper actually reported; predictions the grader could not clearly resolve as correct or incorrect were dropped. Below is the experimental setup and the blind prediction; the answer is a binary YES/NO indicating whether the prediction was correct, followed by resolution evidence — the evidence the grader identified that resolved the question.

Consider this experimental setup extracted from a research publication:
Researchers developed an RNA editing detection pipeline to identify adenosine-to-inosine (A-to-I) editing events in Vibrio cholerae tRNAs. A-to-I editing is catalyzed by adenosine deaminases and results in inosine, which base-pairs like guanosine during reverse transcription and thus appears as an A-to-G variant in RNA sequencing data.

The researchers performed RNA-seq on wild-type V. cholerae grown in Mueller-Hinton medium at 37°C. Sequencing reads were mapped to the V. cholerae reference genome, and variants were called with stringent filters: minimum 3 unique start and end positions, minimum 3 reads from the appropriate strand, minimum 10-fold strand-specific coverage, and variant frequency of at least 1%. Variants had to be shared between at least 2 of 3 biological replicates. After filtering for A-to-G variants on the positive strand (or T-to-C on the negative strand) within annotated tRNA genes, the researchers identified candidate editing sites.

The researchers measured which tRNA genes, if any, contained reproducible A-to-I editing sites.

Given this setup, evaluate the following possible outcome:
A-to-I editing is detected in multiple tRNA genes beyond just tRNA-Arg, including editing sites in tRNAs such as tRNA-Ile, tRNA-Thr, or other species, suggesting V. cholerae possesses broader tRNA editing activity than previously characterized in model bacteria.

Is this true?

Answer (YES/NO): NO